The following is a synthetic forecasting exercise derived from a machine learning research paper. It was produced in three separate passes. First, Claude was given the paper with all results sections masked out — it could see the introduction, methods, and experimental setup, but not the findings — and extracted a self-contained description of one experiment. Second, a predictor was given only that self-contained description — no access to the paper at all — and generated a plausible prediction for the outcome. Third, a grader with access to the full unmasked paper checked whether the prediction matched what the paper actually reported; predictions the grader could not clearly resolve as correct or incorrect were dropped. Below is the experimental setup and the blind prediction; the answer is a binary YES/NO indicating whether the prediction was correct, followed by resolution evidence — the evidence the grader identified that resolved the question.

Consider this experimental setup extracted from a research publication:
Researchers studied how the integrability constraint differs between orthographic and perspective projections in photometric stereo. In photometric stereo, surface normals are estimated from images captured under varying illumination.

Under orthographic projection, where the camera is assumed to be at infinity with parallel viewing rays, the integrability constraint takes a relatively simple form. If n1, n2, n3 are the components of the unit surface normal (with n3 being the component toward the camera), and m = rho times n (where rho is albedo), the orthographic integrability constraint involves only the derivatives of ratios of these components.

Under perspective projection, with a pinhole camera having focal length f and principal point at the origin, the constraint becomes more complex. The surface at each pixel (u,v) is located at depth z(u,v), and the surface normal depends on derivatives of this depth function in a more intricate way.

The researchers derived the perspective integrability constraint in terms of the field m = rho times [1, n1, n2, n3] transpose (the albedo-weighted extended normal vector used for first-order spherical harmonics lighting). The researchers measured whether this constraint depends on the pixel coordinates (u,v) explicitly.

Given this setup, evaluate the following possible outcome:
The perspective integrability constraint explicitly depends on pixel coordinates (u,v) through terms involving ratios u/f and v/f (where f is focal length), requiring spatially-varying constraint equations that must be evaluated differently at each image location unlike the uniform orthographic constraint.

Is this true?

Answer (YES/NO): NO